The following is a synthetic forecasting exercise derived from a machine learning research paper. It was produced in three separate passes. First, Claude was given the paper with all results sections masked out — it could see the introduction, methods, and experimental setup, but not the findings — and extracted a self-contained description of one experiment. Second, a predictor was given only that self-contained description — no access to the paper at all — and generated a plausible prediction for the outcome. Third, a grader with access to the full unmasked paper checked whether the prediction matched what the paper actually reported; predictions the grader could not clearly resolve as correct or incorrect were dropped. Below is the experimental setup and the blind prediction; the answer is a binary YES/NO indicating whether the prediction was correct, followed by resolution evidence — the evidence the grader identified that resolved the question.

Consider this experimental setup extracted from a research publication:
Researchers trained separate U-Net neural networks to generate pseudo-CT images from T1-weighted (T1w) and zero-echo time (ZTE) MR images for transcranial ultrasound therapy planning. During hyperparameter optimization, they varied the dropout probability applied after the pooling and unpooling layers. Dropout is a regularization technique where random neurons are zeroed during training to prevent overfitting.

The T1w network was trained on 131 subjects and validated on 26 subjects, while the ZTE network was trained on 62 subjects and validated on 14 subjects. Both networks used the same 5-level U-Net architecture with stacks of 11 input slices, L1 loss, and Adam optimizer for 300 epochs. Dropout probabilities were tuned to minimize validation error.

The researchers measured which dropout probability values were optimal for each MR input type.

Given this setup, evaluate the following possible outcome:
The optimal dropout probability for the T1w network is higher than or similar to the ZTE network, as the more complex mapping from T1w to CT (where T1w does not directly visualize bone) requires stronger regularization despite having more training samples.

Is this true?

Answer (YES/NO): YES